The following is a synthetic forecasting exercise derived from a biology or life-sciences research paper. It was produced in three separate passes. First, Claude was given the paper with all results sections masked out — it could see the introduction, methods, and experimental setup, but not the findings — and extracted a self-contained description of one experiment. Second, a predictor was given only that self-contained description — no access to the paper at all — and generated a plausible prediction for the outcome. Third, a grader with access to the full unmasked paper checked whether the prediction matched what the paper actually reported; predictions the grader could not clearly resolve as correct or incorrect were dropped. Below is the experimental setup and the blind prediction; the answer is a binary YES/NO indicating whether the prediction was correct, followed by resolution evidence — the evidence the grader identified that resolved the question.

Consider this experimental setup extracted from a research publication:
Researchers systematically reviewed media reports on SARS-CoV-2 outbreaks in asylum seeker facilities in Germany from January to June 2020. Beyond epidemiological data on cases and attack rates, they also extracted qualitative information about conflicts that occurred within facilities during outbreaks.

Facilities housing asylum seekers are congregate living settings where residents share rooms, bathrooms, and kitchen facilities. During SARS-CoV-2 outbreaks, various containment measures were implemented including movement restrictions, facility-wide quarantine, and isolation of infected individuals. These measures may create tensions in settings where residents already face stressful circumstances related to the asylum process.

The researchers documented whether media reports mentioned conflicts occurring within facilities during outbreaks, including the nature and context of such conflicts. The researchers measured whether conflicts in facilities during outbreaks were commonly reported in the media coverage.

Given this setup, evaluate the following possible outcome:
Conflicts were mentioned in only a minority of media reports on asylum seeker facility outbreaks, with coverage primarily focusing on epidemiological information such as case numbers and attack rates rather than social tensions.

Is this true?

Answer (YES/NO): YES